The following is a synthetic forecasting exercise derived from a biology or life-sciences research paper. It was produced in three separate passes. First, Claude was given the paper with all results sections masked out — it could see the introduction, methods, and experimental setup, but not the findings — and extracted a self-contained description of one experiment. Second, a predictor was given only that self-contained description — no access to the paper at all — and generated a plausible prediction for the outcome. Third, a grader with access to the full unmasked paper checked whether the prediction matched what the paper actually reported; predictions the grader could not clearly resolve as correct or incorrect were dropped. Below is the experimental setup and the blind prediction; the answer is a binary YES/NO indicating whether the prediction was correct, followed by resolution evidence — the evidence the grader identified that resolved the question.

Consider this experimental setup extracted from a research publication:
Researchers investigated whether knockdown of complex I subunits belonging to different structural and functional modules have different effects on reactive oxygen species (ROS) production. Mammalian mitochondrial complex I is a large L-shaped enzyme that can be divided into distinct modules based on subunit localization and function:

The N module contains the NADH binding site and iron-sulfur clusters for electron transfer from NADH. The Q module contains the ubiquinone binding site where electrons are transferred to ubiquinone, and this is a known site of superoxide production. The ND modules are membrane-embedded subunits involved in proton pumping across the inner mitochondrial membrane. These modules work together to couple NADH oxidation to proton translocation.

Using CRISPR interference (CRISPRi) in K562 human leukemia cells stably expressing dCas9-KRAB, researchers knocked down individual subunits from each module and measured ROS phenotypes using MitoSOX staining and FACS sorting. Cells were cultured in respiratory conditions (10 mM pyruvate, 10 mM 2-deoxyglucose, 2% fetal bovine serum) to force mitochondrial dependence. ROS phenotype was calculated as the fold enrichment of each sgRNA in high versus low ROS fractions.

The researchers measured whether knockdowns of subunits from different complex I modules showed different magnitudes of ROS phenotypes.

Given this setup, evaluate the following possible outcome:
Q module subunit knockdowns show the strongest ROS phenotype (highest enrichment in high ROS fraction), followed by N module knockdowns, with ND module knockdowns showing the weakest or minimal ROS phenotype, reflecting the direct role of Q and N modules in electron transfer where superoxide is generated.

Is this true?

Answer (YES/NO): NO